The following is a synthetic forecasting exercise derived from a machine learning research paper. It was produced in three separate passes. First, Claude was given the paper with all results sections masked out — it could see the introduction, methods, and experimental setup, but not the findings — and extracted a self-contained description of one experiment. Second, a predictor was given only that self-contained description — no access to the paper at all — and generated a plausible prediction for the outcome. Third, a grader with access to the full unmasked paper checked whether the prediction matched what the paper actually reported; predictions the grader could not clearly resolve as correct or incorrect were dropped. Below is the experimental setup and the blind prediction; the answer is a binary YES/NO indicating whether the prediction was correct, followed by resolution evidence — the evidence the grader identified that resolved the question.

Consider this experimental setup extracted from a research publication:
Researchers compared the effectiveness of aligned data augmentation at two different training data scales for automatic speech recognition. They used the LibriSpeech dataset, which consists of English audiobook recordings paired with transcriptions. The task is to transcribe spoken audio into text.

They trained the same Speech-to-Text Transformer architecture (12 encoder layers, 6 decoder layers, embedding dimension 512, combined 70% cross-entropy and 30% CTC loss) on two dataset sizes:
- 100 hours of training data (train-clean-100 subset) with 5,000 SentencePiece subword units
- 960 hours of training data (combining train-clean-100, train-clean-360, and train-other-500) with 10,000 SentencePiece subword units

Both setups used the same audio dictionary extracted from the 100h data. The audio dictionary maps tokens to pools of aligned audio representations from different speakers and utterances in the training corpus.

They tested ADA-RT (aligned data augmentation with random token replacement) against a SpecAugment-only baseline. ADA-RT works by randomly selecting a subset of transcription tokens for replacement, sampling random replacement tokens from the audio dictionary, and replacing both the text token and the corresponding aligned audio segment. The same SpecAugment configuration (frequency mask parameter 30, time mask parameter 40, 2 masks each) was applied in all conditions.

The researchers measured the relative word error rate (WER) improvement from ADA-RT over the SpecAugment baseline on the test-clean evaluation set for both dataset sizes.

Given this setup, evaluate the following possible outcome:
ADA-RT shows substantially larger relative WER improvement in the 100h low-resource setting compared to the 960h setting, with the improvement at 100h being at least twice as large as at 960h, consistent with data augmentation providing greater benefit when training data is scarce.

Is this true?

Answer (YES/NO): NO